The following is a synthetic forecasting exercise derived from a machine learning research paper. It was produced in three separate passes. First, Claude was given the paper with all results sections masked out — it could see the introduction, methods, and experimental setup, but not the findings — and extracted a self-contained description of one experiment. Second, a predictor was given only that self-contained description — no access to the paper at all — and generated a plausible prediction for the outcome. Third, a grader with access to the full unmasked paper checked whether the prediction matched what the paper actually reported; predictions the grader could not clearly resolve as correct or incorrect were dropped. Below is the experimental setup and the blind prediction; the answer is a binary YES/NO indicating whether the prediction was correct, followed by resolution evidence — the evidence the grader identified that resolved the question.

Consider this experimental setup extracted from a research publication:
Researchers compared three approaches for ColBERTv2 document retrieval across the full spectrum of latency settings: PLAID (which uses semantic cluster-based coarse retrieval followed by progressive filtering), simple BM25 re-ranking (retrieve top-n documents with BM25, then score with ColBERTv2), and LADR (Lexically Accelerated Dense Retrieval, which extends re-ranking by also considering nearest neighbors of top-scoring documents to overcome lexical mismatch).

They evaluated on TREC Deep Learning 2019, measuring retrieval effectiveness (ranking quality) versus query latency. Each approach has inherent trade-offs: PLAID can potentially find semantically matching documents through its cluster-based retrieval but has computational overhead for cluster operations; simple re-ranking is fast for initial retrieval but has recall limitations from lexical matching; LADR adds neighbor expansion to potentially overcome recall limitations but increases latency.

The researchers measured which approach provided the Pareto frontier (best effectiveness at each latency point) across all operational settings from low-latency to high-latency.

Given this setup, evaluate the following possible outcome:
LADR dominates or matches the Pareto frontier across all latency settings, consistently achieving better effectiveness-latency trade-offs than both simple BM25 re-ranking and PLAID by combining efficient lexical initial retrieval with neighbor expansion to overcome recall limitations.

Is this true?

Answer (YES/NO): YES